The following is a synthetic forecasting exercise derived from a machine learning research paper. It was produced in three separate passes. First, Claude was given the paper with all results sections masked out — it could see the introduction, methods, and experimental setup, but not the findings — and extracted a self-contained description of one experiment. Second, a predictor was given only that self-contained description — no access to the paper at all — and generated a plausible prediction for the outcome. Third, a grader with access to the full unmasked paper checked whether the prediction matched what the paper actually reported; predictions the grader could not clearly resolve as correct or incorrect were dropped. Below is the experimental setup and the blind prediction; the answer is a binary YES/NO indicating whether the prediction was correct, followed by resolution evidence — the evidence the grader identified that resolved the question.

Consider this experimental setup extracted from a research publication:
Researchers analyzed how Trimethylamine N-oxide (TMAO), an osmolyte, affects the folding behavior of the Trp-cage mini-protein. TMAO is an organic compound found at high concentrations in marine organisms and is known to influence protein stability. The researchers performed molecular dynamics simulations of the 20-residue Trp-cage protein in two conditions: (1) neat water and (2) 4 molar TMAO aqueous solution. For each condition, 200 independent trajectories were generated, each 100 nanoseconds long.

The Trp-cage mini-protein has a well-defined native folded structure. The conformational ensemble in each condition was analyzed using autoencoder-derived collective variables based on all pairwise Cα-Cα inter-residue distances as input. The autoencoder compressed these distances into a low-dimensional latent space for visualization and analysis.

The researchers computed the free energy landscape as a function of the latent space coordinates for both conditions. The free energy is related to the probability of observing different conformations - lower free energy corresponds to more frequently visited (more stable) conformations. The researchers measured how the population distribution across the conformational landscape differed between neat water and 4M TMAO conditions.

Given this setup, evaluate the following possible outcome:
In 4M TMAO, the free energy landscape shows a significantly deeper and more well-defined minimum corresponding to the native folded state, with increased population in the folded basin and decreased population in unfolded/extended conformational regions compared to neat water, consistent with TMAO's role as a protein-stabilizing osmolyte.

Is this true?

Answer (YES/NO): YES